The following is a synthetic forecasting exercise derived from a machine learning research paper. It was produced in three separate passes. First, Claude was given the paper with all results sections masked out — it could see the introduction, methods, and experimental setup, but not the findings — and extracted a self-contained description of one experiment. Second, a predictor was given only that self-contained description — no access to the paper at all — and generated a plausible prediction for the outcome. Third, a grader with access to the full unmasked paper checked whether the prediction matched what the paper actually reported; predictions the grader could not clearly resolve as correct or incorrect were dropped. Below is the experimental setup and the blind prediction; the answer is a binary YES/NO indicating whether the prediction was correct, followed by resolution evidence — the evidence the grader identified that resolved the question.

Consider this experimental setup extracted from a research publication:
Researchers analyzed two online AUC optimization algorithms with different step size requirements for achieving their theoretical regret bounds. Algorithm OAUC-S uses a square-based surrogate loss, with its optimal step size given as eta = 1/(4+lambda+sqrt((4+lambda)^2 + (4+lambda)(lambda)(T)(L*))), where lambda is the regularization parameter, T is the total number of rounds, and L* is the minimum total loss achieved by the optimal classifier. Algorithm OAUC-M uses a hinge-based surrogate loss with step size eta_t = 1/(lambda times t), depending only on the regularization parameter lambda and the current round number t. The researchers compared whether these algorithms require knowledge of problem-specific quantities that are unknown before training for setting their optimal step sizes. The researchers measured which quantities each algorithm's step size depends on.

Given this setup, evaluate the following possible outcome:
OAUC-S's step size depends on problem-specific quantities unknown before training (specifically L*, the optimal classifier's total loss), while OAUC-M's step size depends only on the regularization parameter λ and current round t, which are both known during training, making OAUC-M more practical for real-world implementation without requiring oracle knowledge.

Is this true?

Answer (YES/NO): YES